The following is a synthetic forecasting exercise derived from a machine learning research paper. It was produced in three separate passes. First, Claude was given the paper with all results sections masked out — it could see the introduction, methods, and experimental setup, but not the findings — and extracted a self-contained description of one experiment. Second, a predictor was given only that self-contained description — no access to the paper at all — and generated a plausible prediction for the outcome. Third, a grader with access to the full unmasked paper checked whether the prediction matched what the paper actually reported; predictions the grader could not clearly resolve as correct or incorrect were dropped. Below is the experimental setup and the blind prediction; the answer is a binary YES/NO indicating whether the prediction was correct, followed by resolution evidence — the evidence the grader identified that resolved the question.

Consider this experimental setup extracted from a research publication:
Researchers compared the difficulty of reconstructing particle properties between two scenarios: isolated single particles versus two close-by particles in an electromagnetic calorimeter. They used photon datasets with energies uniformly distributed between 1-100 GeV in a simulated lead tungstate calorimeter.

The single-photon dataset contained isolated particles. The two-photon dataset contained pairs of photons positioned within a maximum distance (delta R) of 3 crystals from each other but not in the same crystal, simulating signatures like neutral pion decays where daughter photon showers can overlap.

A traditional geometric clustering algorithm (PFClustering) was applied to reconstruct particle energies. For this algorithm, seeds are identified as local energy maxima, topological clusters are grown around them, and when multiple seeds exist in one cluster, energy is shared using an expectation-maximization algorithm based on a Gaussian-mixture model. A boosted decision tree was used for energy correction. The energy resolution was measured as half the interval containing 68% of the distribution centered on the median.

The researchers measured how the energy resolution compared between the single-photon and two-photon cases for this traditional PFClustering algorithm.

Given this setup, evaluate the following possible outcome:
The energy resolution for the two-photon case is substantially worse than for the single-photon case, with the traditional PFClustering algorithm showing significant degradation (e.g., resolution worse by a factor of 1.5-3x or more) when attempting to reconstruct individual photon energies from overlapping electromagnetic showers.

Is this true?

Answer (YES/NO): YES